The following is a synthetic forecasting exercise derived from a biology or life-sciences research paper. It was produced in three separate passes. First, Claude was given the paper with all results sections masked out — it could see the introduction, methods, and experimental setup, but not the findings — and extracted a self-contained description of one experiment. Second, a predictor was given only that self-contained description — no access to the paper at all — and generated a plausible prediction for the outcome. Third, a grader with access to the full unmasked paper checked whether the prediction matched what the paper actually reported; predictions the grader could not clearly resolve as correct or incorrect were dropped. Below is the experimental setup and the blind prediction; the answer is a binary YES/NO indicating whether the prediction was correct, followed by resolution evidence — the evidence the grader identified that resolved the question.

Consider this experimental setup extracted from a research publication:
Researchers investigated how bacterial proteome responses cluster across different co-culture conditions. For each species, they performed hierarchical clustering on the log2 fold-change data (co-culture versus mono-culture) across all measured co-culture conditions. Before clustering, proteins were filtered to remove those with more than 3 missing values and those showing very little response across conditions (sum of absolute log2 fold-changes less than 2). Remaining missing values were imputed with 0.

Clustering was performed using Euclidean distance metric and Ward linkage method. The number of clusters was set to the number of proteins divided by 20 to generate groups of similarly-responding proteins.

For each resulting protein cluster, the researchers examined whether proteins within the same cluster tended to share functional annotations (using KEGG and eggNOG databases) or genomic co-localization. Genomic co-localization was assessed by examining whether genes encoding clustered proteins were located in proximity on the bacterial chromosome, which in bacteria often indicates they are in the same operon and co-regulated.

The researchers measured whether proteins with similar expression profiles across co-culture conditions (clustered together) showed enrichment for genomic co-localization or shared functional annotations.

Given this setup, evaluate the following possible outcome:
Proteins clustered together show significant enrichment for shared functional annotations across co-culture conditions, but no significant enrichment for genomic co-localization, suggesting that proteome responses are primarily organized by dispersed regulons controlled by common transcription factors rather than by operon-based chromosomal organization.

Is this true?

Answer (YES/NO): NO